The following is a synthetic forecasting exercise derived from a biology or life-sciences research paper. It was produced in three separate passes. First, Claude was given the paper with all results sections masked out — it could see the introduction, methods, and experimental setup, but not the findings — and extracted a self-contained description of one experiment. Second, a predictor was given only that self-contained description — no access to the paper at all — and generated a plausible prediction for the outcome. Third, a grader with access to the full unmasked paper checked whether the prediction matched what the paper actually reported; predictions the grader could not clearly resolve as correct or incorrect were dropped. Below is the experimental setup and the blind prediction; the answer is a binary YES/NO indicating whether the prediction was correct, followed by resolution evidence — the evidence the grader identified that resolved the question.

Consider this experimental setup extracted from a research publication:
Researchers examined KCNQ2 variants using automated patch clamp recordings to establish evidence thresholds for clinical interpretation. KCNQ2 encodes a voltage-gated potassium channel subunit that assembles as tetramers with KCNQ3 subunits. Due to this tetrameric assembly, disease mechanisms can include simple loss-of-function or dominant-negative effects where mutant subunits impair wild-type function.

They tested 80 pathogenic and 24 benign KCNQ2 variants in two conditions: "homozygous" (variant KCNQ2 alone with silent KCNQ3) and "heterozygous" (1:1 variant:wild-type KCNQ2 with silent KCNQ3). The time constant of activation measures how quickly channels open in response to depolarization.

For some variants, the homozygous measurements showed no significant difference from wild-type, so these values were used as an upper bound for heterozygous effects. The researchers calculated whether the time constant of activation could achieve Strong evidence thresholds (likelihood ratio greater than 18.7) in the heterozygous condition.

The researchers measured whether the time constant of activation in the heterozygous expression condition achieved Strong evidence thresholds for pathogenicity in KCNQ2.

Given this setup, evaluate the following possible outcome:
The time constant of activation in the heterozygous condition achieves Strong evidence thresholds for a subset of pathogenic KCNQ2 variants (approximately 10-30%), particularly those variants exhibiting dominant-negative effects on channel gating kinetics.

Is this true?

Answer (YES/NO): NO